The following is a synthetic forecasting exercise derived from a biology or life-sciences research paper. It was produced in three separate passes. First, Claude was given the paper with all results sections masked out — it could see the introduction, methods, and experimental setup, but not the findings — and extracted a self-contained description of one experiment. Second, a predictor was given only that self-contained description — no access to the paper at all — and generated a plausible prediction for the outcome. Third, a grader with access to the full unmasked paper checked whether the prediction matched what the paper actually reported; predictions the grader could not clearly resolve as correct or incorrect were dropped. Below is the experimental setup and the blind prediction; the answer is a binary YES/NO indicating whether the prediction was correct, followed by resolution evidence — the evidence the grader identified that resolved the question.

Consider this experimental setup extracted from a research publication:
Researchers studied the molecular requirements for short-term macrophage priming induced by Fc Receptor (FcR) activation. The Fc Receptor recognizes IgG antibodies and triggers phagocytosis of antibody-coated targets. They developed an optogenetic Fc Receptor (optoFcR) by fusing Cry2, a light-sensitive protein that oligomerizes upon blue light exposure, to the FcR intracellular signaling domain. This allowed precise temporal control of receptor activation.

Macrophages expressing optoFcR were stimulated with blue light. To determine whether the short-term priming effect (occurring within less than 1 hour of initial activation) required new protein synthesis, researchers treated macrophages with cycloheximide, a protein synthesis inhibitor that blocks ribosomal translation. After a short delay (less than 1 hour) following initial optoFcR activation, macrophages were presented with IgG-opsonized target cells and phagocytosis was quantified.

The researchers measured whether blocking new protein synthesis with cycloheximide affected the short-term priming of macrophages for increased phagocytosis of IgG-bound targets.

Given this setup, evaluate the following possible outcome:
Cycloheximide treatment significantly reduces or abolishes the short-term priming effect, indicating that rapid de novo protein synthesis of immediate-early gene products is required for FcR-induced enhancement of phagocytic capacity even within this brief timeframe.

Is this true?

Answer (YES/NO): NO